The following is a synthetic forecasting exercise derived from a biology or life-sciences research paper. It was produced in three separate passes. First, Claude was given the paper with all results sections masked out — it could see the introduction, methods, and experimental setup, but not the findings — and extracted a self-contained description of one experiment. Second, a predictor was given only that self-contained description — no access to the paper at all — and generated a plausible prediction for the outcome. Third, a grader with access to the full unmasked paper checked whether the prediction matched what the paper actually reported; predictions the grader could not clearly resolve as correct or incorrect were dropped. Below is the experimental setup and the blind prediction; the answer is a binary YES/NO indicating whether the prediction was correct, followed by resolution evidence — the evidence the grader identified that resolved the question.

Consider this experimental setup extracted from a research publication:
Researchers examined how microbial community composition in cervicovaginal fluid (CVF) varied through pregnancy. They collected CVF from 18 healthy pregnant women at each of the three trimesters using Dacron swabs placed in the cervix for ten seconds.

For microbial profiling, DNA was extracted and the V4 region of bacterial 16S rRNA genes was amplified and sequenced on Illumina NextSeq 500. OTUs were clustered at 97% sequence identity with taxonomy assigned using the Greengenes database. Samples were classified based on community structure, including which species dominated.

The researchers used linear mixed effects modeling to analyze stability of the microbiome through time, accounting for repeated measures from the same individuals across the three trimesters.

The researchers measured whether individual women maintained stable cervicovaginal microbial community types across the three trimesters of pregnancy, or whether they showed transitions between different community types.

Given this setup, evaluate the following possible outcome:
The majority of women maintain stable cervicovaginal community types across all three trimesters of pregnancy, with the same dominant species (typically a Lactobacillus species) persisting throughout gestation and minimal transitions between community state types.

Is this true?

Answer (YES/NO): YES